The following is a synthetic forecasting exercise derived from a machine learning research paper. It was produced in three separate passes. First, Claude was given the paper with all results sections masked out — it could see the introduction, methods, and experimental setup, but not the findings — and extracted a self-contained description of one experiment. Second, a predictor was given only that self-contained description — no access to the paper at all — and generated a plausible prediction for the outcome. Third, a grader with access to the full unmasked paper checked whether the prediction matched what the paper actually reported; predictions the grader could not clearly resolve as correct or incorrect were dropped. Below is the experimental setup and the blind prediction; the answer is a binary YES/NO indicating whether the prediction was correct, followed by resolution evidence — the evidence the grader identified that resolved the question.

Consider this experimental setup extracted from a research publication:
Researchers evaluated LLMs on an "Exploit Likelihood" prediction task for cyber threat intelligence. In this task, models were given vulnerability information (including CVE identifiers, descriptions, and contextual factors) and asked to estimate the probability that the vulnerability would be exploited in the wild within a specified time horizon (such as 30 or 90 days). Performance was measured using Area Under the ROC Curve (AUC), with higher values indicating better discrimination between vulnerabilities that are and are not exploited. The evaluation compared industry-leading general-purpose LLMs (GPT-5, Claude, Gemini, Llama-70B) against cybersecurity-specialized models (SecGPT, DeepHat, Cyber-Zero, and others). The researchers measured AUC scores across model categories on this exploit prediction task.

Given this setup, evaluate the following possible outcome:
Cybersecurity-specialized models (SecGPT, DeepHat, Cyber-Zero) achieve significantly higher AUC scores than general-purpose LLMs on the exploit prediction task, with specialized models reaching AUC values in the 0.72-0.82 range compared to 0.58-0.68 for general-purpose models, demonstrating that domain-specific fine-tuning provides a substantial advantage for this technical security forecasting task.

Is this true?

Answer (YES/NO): NO